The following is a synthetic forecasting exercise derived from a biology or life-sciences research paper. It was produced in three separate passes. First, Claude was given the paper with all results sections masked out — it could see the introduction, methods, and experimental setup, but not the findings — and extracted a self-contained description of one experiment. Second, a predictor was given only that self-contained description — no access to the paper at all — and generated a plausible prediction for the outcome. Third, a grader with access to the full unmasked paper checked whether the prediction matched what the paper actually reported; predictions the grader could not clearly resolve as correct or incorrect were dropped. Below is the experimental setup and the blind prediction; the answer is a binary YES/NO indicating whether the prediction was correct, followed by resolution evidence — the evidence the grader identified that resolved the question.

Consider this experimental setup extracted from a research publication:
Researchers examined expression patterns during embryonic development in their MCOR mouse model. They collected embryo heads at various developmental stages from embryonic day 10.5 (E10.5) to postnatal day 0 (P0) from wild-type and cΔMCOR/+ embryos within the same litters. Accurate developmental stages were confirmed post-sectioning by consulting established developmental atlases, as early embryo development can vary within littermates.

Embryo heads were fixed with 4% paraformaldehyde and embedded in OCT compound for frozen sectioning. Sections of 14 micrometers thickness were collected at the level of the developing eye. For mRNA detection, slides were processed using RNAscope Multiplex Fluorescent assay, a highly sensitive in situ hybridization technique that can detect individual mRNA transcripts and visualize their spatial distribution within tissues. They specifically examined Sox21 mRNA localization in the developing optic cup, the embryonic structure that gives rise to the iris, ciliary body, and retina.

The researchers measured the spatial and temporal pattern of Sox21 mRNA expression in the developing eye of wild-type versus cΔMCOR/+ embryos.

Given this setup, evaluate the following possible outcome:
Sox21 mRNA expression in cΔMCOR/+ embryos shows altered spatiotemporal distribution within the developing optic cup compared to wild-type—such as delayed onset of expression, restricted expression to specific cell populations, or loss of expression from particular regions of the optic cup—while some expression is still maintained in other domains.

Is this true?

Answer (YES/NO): NO